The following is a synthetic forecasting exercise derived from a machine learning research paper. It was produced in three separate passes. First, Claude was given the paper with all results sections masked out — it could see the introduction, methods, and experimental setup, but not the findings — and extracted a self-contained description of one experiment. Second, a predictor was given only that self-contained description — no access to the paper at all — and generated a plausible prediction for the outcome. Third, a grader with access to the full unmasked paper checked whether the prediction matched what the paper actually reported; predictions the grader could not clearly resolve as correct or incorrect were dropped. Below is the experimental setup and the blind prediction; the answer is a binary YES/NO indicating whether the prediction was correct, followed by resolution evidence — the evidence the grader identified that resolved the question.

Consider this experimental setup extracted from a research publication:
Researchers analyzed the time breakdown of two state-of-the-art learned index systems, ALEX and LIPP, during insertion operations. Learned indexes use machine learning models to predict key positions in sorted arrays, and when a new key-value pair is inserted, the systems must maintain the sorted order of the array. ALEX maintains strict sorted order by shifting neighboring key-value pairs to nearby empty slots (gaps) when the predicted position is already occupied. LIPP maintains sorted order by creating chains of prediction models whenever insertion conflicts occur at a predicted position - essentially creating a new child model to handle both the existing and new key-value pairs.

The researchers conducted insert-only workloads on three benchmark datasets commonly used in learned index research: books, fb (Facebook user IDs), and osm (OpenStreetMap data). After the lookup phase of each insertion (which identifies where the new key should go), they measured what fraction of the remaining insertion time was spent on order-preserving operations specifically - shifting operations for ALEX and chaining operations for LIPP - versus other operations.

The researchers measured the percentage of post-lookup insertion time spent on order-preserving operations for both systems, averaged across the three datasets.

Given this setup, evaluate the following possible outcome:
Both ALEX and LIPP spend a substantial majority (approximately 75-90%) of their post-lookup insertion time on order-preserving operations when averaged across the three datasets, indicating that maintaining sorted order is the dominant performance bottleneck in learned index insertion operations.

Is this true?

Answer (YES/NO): NO